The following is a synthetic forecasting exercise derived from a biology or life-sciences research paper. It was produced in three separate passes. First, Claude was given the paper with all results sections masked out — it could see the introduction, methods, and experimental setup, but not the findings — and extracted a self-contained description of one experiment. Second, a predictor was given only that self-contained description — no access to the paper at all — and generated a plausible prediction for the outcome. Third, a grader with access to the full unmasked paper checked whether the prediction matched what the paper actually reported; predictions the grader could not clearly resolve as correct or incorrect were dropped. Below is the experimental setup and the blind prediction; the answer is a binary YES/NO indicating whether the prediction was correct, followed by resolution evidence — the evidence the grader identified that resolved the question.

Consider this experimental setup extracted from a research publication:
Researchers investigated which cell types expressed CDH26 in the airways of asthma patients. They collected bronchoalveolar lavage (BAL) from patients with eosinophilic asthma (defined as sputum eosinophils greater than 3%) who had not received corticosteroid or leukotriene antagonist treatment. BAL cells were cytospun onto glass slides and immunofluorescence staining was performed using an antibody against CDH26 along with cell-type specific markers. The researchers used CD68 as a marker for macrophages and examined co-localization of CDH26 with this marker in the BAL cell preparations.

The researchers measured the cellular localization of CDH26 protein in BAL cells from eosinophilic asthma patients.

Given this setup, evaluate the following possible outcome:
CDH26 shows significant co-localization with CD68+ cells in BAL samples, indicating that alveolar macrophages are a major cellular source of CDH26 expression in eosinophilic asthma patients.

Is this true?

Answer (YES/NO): YES